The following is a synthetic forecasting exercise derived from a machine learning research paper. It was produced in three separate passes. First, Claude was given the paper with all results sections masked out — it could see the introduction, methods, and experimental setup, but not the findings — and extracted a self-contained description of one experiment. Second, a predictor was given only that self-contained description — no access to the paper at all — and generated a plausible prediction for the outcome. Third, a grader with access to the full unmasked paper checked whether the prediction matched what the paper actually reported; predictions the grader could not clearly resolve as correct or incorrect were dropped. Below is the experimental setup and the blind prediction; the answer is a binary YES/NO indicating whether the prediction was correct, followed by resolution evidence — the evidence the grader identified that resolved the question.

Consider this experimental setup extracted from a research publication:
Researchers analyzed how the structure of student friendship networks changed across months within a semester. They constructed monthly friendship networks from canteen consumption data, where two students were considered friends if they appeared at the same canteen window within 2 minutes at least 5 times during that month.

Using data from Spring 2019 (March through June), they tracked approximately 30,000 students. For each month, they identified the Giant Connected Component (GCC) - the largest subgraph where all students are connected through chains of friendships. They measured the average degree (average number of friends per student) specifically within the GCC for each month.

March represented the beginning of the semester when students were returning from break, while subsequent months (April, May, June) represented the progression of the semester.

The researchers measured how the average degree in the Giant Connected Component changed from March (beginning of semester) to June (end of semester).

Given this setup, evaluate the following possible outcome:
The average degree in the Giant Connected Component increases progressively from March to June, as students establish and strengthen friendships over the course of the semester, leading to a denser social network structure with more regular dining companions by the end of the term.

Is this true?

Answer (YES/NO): NO